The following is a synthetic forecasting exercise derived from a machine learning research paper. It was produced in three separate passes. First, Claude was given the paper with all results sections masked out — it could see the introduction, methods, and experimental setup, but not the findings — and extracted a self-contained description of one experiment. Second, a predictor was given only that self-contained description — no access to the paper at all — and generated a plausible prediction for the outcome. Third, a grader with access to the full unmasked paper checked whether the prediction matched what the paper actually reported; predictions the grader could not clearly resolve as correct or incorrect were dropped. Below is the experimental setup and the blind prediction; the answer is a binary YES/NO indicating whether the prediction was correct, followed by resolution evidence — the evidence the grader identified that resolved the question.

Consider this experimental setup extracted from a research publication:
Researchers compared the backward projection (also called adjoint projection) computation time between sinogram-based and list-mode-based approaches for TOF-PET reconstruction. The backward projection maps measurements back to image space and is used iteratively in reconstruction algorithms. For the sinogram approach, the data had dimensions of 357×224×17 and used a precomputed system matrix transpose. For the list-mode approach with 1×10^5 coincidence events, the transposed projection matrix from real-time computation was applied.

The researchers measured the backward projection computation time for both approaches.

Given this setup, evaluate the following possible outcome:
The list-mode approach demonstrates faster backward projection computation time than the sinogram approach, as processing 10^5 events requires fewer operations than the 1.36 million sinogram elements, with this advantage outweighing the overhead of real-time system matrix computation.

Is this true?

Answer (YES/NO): YES